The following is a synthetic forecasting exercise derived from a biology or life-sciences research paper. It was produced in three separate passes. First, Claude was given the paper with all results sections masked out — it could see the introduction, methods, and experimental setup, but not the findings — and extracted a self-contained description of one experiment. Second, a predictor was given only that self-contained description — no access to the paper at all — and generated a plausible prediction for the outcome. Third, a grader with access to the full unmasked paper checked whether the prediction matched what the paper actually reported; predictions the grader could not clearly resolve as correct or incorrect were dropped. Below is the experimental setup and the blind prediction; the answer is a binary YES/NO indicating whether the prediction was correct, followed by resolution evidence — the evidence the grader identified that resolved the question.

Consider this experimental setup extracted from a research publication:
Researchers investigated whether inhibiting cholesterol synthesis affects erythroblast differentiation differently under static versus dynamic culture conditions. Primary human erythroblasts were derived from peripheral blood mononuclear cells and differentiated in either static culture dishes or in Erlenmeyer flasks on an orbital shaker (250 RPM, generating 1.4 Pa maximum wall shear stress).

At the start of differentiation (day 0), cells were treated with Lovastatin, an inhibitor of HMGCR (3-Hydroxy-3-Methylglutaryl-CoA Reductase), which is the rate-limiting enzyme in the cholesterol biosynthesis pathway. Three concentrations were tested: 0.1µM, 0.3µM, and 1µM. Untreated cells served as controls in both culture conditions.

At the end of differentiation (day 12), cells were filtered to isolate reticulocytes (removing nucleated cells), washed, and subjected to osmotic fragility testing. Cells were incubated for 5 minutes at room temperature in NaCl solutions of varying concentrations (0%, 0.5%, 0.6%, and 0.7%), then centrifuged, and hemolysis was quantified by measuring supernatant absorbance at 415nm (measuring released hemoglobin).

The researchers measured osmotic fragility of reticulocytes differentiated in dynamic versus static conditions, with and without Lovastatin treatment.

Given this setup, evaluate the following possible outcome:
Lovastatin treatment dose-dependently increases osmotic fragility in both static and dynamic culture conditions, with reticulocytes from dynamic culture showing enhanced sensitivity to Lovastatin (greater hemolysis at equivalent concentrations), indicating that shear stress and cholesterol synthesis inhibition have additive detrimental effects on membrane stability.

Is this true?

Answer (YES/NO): NO